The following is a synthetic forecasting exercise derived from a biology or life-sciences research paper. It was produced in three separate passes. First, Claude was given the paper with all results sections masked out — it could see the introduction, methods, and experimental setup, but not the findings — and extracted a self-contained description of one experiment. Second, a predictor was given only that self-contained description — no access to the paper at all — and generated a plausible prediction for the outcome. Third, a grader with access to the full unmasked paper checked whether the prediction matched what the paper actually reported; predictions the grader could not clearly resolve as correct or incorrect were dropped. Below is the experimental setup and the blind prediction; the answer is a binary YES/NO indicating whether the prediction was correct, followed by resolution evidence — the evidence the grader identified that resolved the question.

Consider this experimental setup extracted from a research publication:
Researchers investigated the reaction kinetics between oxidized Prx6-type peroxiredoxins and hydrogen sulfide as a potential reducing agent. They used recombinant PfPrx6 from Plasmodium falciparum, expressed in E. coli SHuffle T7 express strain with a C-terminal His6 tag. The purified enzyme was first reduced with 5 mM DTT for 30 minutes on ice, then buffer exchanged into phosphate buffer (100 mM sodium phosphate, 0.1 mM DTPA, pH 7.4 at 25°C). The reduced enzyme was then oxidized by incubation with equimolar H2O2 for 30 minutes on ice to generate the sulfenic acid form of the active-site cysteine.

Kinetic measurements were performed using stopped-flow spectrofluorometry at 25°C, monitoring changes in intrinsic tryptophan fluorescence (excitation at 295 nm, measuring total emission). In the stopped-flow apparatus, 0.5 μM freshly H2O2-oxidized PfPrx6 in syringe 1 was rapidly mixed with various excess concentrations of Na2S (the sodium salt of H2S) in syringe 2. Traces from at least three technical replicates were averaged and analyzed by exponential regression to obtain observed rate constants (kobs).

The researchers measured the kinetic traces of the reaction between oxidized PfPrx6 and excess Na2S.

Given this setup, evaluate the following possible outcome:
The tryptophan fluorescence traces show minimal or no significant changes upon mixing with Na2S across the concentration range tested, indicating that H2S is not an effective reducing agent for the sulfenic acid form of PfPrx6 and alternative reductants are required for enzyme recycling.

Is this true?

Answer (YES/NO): NO